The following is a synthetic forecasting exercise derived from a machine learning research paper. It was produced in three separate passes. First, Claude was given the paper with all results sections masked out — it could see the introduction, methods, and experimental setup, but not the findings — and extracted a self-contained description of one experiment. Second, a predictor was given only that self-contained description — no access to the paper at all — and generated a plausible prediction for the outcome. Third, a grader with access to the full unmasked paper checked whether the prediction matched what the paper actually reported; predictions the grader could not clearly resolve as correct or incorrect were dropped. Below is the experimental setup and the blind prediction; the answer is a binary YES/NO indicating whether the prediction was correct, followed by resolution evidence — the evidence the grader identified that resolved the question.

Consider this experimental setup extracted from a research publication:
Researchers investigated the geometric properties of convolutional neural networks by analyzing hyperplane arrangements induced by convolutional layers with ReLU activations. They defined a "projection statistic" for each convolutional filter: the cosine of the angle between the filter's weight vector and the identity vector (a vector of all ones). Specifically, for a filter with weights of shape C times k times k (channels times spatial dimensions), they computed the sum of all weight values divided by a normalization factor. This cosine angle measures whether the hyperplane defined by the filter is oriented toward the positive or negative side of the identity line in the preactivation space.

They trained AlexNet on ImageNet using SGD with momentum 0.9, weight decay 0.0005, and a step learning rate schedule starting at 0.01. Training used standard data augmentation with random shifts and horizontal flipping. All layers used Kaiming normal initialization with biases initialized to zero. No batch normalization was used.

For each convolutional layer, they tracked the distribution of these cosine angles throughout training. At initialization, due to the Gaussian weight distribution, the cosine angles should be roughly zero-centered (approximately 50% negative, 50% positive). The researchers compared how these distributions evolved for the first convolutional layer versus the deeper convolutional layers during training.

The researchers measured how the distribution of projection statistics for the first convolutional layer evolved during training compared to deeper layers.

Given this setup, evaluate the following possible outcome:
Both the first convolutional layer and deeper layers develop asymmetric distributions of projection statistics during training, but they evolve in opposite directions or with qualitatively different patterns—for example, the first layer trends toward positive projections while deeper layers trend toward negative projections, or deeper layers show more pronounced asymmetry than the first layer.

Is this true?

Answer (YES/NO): NO